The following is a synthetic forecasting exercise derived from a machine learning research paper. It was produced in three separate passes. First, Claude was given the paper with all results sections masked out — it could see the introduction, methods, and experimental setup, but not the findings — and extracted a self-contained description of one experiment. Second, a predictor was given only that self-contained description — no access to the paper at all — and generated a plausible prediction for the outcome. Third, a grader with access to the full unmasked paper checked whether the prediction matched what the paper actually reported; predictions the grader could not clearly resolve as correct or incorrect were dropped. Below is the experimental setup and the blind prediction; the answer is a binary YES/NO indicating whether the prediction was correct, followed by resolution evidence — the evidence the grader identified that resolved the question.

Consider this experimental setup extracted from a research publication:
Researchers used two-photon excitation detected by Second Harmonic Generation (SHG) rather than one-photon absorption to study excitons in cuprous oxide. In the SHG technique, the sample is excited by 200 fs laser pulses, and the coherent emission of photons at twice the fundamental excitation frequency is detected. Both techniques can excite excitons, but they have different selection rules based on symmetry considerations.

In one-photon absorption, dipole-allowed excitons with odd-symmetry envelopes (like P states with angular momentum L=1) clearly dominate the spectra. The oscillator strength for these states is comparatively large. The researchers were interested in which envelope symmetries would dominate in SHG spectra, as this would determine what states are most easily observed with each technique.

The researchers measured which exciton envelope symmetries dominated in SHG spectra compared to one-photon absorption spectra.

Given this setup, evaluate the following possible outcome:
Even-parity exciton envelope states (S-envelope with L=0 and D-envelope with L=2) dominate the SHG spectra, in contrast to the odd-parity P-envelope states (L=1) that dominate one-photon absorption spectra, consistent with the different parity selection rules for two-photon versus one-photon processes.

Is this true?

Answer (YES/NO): YES